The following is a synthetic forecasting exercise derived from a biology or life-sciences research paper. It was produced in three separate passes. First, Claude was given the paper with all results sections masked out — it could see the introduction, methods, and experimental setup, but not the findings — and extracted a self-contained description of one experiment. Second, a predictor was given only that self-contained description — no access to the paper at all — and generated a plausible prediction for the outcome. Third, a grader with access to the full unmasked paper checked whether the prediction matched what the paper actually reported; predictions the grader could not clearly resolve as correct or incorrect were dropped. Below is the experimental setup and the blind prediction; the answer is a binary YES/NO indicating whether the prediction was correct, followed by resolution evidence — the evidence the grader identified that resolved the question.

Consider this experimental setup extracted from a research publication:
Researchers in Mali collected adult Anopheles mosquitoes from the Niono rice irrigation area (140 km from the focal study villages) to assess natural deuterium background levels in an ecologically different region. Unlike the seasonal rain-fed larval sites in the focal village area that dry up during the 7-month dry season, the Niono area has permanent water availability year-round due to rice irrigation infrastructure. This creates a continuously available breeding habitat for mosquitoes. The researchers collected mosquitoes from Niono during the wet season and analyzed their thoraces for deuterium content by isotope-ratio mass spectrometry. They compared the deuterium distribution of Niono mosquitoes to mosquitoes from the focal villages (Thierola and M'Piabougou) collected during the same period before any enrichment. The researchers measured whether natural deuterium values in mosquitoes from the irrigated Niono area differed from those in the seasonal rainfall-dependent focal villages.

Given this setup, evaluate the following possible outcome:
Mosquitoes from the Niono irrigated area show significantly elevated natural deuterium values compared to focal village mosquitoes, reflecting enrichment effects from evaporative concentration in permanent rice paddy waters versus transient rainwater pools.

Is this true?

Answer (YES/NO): NO